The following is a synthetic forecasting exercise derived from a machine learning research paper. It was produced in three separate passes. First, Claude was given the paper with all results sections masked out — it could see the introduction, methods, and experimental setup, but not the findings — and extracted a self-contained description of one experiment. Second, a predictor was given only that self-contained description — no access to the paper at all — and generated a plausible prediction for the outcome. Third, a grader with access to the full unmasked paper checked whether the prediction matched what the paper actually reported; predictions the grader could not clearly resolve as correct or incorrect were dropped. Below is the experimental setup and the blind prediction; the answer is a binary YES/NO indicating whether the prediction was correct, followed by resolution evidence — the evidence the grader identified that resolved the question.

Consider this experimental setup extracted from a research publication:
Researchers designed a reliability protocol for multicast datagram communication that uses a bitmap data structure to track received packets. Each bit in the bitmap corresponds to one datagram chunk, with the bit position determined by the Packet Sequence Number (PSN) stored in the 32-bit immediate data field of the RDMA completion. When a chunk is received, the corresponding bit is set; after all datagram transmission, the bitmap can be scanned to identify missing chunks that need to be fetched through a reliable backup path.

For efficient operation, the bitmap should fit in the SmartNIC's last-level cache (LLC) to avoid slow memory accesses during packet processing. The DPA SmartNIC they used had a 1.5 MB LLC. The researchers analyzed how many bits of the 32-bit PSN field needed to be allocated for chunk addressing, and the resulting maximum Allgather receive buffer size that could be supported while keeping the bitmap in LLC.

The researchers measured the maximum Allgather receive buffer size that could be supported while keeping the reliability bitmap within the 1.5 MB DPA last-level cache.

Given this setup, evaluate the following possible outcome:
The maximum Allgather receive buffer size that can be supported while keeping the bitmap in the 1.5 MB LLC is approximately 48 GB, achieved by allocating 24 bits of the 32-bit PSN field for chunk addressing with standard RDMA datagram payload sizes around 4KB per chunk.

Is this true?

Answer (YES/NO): YES